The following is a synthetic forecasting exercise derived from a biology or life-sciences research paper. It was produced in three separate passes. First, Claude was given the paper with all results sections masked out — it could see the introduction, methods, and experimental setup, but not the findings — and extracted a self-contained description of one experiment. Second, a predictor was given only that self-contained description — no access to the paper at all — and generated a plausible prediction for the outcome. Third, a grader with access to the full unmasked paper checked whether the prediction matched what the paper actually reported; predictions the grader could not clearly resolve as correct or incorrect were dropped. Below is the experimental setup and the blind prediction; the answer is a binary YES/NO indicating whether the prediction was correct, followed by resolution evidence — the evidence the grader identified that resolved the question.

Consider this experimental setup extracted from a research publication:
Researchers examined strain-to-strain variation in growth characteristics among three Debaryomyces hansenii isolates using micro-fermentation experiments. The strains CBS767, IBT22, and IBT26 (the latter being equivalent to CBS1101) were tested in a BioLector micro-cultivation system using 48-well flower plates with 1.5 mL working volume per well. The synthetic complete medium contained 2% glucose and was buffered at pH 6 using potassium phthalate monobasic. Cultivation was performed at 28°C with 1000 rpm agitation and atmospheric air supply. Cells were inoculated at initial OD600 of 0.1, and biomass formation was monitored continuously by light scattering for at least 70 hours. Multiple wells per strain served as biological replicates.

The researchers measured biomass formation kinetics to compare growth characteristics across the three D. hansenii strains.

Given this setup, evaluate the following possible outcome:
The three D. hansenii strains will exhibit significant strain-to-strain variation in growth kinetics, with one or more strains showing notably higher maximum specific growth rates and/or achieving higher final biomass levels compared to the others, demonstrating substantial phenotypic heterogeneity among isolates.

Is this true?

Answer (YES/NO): YES